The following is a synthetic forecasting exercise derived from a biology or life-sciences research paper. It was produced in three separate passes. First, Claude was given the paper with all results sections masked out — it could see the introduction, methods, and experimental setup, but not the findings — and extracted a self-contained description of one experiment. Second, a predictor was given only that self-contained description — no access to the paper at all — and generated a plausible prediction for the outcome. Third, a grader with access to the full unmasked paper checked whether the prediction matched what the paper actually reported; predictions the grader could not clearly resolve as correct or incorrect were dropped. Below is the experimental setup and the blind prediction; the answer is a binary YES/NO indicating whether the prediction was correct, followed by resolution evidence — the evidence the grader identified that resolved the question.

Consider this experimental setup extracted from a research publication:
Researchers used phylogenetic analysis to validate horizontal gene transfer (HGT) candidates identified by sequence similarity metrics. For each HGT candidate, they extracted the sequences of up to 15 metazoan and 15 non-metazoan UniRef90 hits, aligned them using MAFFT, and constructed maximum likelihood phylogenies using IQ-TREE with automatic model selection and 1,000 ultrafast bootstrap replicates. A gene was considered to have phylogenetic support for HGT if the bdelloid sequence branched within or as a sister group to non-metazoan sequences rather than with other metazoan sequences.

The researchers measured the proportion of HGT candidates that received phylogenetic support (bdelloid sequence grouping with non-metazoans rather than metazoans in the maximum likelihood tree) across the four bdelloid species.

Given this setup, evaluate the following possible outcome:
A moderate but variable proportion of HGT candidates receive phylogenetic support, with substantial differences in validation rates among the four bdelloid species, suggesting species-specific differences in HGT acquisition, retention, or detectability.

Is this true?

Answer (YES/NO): NO